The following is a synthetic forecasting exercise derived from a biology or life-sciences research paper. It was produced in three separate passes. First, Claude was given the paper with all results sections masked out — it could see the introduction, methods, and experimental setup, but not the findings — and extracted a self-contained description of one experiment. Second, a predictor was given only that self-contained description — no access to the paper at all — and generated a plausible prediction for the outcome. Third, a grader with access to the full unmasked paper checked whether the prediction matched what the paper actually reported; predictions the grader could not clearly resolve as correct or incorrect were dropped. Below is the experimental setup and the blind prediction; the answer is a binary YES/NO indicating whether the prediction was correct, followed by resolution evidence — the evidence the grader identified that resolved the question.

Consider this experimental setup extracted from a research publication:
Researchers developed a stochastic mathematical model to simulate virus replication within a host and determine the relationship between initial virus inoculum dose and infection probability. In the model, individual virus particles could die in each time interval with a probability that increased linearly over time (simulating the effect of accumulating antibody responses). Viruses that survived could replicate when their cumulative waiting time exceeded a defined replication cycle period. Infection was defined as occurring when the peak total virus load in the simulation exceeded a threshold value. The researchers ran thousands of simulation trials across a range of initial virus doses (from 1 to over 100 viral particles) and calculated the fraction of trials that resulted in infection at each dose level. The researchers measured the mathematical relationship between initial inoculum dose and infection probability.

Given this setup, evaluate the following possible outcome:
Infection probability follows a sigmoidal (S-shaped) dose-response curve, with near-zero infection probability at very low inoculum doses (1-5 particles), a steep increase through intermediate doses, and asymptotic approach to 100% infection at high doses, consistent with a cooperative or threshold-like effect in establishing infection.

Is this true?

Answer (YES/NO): YES